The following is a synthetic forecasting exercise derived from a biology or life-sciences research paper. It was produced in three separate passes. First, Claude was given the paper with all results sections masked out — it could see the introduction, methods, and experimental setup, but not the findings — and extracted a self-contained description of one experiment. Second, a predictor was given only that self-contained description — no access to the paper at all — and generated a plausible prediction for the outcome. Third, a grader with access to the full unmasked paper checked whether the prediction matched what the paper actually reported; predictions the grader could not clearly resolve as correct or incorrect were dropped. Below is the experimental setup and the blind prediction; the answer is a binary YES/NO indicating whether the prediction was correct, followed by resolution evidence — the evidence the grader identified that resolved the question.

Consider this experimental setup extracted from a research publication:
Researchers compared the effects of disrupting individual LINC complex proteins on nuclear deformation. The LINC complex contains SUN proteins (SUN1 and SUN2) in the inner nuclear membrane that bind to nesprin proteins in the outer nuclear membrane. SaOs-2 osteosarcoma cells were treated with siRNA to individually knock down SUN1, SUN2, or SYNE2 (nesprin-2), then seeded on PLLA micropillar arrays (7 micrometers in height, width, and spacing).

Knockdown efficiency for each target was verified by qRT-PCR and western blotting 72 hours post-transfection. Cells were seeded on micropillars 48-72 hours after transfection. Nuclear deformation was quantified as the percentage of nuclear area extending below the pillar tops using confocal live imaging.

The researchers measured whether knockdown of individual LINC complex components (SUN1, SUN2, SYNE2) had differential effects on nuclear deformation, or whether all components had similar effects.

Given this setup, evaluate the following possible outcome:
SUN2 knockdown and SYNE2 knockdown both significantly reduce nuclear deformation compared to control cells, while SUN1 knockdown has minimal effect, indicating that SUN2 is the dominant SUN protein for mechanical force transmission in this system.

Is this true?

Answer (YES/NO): NO